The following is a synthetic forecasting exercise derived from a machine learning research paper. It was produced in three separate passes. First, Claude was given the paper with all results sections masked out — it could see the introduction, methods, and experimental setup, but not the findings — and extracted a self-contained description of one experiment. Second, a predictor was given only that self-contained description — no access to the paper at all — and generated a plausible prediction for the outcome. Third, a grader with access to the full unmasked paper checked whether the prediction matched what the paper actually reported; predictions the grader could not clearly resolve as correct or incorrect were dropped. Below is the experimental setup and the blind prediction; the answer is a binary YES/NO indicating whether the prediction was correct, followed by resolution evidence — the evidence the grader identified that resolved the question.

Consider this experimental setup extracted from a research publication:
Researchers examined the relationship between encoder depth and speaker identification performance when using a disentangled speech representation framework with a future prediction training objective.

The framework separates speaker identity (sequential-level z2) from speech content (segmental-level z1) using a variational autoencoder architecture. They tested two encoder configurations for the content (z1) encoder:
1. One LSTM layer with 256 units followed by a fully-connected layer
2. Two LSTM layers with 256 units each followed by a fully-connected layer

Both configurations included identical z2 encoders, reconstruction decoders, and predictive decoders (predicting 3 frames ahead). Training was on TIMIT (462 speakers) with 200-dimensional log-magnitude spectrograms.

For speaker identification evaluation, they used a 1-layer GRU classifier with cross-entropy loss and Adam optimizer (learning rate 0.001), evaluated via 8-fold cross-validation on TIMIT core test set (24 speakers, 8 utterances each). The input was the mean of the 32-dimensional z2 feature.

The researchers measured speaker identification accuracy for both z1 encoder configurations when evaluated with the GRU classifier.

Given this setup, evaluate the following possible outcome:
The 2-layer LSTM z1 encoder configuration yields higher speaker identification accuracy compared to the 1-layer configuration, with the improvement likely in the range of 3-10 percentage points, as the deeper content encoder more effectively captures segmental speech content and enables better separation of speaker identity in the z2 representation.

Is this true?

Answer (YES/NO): YES